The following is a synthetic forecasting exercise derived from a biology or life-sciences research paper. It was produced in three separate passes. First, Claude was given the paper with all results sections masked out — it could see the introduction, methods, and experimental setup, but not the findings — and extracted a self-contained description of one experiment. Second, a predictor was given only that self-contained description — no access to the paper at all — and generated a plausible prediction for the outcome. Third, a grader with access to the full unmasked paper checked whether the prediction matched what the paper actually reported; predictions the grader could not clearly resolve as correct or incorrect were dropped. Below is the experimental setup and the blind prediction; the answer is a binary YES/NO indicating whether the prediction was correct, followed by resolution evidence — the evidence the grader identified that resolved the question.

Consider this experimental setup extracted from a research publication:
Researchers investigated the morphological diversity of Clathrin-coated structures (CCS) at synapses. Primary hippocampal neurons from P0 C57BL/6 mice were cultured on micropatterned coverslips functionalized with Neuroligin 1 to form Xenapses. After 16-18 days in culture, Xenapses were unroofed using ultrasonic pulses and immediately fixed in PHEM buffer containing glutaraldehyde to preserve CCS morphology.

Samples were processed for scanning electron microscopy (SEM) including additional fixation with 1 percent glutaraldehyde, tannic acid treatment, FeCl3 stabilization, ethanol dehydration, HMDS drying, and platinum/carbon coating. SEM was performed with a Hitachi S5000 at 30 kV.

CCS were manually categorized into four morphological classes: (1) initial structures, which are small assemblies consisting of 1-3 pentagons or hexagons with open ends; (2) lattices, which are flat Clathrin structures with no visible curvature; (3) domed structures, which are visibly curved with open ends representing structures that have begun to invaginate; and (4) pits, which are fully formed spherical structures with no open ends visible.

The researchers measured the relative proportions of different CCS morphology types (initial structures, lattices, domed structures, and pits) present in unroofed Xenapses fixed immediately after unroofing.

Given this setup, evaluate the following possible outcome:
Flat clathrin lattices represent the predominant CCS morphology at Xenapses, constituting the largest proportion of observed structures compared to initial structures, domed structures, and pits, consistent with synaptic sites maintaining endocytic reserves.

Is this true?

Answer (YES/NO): NO